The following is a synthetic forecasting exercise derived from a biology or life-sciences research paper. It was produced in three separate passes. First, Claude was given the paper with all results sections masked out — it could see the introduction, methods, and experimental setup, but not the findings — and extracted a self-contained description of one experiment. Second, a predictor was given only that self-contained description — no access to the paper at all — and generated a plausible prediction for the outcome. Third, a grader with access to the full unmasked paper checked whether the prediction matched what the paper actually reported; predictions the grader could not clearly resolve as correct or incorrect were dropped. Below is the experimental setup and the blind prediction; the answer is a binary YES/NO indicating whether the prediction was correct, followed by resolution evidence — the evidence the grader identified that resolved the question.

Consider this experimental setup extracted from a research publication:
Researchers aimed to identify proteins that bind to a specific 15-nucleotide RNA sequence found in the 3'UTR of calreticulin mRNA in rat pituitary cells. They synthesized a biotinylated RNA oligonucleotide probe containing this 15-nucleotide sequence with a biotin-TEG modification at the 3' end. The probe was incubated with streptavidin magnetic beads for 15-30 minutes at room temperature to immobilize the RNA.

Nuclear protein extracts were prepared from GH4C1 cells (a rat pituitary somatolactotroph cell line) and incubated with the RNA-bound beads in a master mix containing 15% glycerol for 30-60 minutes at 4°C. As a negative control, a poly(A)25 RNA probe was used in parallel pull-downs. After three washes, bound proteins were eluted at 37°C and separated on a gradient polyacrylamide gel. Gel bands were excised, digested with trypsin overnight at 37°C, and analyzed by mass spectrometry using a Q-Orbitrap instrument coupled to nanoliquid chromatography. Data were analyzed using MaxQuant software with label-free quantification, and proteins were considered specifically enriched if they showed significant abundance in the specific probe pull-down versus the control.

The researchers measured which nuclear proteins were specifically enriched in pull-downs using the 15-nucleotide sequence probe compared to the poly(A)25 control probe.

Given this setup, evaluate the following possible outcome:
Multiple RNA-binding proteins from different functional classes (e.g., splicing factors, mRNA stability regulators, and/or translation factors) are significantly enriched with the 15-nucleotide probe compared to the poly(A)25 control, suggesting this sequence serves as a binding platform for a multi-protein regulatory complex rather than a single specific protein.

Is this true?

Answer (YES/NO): YES